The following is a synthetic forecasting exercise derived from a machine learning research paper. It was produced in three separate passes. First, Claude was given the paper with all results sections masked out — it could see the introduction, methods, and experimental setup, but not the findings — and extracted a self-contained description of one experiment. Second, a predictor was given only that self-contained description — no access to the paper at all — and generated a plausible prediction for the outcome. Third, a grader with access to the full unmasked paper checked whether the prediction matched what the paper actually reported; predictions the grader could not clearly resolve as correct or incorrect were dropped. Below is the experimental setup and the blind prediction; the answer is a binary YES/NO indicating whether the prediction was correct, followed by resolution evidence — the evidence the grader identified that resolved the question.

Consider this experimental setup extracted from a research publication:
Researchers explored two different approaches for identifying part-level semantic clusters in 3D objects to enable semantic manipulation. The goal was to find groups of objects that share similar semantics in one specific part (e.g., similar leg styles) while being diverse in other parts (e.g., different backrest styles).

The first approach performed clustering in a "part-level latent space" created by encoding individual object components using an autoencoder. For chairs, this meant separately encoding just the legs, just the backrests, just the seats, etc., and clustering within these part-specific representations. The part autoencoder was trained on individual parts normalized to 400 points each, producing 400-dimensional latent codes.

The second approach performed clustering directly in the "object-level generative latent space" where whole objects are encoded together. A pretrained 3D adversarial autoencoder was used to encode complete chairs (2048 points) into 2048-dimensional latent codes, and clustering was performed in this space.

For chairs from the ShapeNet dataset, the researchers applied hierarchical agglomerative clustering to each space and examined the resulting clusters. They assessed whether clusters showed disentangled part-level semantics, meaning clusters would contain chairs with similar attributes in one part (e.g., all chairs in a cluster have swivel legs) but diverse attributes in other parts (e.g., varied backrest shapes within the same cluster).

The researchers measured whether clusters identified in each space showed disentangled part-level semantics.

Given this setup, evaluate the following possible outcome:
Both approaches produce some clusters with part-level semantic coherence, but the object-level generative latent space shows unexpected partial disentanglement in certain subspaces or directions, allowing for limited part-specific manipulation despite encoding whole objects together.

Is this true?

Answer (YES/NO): NO